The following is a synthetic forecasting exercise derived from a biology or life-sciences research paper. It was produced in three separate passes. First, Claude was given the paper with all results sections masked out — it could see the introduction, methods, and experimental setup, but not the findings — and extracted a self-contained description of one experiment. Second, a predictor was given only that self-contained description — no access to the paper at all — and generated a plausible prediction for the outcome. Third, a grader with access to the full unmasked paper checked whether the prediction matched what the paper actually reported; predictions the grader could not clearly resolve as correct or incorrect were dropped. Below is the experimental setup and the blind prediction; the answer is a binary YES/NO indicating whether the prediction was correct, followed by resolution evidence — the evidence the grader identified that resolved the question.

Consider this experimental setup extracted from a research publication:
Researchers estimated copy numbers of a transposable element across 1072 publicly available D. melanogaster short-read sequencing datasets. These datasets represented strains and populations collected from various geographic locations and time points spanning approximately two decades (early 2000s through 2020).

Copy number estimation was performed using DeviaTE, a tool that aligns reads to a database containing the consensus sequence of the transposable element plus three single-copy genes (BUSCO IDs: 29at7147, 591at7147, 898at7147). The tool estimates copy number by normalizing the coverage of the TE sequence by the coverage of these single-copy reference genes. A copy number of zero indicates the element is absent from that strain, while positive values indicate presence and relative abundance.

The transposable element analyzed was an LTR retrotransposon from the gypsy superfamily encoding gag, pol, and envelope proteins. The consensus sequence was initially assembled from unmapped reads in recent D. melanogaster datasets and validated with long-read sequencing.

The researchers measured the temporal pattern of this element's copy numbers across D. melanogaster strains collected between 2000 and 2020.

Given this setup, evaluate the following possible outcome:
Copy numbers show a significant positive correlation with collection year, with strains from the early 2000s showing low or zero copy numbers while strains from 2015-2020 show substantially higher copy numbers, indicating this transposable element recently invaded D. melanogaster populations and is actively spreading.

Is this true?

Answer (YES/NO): YES